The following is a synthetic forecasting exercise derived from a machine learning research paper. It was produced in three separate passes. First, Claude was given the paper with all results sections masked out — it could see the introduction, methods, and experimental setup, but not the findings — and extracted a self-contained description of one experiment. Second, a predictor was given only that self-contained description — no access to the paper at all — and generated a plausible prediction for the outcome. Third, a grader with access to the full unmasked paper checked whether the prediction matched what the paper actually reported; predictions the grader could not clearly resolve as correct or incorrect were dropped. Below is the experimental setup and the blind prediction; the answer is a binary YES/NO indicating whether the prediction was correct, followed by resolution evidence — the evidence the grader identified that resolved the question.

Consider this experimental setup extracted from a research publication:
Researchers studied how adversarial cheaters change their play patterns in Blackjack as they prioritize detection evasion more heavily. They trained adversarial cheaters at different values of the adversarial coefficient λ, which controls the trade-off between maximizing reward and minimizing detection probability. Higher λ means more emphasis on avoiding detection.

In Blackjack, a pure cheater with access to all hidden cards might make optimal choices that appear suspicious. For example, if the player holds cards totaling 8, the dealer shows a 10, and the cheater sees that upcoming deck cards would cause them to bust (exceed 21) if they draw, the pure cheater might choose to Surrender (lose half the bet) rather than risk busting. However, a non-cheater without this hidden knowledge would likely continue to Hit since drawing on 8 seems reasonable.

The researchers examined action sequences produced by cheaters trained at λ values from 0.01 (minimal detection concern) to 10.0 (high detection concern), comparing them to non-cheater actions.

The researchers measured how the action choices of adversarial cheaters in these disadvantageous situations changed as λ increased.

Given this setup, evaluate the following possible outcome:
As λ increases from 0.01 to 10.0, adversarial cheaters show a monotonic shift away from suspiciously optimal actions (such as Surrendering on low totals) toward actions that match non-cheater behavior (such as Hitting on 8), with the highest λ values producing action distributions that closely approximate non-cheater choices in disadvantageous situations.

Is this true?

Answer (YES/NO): NO